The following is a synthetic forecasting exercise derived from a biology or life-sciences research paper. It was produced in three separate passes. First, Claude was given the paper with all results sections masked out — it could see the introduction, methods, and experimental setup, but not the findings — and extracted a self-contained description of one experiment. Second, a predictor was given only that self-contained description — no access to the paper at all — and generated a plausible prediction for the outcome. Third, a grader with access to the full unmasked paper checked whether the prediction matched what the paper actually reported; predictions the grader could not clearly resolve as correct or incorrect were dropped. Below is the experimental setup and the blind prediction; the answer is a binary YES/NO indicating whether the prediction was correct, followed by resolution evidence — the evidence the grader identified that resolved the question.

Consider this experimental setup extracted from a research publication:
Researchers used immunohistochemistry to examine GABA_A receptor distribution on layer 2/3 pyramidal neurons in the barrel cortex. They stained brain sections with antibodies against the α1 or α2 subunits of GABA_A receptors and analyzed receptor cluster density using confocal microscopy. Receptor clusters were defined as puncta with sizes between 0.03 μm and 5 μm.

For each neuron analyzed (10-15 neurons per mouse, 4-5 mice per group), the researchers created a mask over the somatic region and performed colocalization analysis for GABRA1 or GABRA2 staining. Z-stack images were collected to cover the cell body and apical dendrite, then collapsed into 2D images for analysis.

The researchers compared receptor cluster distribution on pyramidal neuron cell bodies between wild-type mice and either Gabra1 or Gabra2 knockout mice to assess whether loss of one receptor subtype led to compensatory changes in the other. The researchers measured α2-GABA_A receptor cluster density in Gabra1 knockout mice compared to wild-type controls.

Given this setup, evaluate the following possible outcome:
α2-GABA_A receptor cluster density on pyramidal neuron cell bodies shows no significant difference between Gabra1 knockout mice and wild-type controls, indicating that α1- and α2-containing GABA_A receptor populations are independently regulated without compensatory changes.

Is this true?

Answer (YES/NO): YES